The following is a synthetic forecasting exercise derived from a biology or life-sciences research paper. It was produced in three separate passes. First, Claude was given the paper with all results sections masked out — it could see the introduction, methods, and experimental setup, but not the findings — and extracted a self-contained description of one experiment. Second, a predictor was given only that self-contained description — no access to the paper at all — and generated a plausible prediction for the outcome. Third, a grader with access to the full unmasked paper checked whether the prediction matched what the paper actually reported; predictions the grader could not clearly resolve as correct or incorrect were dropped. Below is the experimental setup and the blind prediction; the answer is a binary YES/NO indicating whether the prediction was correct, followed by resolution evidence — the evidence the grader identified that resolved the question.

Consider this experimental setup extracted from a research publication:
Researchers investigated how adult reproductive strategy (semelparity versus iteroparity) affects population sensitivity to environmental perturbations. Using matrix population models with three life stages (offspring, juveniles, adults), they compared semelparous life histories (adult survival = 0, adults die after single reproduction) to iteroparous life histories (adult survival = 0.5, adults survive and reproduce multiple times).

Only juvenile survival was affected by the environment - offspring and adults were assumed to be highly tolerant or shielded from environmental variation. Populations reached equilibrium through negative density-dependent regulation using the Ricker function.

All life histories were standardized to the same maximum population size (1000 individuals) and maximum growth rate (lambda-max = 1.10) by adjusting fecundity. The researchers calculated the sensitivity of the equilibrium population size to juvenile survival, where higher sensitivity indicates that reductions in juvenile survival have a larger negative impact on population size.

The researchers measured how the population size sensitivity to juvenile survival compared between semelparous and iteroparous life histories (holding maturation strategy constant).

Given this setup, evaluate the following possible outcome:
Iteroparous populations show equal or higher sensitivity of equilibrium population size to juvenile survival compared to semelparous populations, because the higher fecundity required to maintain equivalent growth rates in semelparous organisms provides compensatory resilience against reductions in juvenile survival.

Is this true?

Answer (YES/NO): NO